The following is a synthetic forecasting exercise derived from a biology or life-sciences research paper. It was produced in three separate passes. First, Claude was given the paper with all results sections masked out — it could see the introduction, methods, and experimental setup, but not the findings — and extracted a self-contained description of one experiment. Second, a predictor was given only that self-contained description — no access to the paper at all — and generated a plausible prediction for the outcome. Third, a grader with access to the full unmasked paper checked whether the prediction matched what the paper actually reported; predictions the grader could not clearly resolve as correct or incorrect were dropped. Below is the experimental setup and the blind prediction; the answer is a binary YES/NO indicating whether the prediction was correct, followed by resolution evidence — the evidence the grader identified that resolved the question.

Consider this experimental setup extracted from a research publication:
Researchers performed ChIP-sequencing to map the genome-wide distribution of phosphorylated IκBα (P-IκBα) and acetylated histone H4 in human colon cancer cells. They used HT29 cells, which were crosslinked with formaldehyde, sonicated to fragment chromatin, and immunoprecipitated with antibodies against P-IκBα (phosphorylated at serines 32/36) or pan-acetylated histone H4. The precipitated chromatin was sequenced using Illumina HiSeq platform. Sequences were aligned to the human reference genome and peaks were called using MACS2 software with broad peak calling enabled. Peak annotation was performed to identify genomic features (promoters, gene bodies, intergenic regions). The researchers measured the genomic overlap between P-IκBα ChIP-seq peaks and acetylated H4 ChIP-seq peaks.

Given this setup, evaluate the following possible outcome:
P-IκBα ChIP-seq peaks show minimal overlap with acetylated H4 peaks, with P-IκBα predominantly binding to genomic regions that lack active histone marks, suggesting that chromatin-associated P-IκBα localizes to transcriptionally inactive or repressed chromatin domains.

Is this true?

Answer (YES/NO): NO